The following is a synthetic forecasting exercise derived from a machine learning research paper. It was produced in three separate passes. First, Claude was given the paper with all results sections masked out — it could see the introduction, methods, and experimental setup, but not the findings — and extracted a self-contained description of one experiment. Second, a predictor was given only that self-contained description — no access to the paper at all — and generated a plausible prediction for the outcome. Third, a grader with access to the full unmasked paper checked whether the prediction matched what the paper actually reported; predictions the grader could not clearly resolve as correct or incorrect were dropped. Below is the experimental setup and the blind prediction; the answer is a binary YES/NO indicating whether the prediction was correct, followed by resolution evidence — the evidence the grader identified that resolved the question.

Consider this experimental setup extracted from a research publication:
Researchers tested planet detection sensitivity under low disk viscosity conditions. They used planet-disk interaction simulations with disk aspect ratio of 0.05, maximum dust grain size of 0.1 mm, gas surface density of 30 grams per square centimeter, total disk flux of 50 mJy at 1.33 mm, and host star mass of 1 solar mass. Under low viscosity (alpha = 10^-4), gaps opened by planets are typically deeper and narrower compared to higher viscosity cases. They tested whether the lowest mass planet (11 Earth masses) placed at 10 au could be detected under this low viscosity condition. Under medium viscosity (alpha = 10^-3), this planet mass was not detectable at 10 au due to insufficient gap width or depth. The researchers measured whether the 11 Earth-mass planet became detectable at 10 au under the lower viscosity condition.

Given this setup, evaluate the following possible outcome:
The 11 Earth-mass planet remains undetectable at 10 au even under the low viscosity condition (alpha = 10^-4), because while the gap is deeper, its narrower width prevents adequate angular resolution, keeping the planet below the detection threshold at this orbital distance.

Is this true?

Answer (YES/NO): YES